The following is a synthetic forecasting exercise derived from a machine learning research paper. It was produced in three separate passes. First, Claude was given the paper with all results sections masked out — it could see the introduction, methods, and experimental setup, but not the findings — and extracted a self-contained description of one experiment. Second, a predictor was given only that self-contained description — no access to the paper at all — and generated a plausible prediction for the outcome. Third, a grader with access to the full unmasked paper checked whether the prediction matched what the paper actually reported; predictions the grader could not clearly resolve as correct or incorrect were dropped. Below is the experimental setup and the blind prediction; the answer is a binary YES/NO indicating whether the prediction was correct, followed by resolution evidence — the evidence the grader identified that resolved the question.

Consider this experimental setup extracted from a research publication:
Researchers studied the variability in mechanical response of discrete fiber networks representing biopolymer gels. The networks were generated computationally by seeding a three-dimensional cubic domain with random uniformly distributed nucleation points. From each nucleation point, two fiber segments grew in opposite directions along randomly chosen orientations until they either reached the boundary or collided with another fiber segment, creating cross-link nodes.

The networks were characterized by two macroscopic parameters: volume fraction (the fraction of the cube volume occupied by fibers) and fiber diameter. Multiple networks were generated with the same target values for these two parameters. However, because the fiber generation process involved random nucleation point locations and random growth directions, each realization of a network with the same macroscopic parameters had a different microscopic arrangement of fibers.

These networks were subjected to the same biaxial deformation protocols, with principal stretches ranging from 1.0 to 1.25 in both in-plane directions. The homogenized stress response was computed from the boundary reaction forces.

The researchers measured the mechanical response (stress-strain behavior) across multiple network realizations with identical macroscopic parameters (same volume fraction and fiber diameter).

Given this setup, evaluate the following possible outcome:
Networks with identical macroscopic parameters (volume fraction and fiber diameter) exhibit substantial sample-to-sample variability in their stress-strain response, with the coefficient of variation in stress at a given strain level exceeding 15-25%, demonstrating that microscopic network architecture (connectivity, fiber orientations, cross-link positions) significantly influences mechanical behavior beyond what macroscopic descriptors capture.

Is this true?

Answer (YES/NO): YES